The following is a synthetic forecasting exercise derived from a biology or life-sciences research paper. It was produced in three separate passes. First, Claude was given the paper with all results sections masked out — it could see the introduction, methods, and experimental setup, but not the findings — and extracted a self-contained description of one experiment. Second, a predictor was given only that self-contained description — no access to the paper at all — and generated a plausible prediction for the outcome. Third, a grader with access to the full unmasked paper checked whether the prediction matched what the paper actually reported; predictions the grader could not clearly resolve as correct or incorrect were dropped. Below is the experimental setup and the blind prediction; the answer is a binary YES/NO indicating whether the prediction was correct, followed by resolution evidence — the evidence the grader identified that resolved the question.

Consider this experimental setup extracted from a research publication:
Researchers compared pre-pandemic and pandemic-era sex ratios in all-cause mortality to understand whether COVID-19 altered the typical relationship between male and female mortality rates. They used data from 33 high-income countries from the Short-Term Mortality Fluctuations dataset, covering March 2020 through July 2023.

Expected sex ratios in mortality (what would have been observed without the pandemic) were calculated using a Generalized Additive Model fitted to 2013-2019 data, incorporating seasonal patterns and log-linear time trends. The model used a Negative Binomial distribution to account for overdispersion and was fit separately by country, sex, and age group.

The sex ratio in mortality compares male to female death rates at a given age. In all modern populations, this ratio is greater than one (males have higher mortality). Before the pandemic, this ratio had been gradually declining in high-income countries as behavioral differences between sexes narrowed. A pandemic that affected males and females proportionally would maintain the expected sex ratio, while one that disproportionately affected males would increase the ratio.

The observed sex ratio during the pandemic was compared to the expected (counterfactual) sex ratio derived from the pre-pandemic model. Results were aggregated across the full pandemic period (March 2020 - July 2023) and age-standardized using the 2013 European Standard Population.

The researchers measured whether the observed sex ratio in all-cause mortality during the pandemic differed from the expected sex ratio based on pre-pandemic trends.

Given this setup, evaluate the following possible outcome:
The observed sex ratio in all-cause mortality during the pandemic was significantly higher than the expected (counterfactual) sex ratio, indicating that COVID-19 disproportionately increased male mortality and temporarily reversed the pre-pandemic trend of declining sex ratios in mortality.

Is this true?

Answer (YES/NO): YES